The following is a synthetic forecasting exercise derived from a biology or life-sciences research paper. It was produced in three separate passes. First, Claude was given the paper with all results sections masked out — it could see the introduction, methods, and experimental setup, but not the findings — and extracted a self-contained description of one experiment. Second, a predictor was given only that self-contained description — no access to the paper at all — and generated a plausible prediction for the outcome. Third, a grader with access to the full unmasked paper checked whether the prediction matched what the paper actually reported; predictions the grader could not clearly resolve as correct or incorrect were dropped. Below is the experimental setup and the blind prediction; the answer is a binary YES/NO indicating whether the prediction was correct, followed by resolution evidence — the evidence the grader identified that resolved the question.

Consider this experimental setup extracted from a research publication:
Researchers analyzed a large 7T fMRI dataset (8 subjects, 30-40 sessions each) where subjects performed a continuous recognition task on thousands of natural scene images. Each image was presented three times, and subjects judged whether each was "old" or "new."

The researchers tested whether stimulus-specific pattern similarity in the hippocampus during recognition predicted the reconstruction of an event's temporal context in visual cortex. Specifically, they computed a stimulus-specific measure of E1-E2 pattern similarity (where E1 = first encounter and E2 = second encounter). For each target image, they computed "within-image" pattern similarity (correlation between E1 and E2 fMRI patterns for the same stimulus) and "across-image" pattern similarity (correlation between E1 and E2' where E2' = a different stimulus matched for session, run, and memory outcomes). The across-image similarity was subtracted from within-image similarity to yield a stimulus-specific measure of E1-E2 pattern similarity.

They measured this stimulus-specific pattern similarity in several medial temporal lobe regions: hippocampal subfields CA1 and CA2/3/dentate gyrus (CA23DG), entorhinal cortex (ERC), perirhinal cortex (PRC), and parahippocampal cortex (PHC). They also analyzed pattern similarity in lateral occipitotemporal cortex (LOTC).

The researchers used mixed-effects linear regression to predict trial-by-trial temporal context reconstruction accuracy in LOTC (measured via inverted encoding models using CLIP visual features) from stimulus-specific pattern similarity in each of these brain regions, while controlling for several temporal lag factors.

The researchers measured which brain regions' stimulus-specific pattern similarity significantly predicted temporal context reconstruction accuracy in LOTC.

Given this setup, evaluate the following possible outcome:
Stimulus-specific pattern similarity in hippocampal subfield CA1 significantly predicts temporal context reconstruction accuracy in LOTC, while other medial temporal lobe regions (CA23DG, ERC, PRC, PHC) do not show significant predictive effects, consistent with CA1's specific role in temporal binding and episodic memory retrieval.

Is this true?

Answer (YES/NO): NO